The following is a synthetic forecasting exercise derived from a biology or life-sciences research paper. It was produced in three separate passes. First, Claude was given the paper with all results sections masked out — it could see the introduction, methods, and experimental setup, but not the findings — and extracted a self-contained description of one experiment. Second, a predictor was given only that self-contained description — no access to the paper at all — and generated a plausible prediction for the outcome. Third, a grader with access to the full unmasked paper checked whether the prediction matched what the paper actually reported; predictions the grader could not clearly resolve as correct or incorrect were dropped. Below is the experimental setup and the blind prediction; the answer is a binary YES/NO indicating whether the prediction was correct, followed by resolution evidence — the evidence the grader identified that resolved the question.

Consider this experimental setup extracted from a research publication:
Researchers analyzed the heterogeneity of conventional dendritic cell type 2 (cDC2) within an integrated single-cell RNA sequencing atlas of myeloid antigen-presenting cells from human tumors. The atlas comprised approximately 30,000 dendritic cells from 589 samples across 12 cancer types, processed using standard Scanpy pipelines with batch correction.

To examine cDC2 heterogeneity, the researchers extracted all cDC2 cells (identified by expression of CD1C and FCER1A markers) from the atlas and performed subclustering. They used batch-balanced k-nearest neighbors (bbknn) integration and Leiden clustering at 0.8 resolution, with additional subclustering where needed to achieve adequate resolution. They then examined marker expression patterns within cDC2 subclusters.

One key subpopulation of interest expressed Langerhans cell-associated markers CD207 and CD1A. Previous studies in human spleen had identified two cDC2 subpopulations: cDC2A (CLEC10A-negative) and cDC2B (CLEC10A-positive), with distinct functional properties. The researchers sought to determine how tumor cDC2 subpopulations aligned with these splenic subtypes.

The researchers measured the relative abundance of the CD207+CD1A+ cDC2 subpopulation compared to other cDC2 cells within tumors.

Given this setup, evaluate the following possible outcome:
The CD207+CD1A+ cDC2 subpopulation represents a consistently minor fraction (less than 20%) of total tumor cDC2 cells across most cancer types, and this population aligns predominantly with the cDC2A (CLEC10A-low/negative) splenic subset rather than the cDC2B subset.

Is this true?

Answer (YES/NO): YES